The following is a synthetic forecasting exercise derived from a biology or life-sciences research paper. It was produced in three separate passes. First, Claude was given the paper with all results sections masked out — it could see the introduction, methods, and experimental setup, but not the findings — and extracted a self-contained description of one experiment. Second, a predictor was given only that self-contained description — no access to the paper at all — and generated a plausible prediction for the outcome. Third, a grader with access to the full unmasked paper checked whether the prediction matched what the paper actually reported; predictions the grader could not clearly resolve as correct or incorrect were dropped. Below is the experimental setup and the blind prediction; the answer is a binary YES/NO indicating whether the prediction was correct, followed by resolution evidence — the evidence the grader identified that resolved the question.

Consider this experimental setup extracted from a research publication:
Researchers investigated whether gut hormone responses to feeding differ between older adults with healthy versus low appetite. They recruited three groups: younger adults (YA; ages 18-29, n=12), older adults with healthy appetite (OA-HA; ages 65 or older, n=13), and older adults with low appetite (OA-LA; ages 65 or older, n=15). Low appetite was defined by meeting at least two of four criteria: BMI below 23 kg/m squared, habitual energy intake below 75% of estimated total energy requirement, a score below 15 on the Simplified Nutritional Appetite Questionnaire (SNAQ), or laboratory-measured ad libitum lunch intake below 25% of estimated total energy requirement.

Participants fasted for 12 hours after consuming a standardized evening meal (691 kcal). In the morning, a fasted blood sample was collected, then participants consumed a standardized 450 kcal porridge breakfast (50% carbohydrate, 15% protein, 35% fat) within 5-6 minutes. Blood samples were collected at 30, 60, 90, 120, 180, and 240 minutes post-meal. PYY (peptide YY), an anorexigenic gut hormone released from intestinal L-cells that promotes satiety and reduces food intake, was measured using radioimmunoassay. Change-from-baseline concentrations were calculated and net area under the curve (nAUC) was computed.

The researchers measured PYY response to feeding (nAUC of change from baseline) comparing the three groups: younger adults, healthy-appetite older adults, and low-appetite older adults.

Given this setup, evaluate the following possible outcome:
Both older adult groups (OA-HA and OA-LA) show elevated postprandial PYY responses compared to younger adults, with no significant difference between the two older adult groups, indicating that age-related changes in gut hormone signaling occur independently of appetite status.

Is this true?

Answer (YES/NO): NO